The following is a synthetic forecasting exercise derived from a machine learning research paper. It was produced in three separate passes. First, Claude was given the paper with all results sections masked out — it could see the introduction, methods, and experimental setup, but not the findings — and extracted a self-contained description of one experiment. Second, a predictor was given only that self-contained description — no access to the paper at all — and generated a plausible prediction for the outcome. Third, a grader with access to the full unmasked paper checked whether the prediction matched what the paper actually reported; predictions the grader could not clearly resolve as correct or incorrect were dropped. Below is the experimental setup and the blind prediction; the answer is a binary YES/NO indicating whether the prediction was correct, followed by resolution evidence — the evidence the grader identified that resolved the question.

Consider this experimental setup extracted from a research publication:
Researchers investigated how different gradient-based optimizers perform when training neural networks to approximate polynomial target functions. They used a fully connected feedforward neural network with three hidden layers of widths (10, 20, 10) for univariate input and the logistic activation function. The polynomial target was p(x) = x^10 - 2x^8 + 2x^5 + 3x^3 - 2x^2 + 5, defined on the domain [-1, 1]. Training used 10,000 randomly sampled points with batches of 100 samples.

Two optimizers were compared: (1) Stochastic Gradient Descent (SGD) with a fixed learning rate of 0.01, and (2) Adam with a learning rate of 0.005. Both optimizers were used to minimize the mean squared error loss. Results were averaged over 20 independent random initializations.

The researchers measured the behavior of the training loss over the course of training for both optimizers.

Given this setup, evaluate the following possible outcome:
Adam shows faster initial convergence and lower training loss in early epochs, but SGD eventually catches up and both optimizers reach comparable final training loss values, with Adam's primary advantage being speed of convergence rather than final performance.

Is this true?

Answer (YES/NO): NO